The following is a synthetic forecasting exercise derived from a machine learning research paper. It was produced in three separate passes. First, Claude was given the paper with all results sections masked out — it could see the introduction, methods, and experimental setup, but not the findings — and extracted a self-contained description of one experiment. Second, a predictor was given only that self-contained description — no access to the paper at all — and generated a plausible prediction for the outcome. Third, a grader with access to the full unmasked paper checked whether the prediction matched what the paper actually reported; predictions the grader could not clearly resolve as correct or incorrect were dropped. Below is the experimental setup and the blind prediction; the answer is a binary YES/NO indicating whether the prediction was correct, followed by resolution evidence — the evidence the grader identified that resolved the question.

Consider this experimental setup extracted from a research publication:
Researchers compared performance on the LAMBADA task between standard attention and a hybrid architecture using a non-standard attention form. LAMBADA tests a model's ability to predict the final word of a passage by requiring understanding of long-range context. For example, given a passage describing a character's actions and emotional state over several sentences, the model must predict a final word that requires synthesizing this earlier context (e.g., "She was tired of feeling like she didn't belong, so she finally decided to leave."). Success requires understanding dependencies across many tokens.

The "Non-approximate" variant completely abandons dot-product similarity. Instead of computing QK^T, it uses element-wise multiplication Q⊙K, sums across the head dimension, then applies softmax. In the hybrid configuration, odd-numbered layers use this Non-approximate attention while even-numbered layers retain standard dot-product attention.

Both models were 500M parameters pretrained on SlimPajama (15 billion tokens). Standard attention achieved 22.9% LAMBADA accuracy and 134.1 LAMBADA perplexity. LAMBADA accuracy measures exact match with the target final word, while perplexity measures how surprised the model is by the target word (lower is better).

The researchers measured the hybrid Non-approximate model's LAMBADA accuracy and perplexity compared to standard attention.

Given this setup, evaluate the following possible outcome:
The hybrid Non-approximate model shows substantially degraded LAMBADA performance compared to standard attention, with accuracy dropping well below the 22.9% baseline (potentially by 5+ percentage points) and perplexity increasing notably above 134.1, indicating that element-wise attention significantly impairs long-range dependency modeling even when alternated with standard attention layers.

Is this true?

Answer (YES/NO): NO